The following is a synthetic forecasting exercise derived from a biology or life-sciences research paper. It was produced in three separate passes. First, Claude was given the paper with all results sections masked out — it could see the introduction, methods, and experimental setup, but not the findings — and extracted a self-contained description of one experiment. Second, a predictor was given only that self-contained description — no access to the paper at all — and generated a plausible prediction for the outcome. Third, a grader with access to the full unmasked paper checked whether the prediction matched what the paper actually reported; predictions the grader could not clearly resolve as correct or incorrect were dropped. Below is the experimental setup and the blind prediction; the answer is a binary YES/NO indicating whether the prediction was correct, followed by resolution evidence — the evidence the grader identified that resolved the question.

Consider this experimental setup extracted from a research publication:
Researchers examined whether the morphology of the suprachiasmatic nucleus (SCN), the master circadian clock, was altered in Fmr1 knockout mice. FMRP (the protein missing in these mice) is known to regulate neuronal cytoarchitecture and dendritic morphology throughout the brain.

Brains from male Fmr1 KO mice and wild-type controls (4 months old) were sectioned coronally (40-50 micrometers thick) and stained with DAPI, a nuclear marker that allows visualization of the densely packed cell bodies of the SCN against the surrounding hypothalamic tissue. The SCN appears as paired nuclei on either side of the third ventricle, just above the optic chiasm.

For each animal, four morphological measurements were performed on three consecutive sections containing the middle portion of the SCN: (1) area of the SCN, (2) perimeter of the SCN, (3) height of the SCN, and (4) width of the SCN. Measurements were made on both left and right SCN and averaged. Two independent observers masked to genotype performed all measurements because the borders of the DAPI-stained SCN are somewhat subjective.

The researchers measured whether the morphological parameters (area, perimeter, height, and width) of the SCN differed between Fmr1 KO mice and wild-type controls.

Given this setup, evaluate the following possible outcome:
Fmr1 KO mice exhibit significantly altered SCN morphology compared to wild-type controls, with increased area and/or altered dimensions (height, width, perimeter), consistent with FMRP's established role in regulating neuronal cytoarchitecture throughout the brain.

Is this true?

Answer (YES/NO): NO